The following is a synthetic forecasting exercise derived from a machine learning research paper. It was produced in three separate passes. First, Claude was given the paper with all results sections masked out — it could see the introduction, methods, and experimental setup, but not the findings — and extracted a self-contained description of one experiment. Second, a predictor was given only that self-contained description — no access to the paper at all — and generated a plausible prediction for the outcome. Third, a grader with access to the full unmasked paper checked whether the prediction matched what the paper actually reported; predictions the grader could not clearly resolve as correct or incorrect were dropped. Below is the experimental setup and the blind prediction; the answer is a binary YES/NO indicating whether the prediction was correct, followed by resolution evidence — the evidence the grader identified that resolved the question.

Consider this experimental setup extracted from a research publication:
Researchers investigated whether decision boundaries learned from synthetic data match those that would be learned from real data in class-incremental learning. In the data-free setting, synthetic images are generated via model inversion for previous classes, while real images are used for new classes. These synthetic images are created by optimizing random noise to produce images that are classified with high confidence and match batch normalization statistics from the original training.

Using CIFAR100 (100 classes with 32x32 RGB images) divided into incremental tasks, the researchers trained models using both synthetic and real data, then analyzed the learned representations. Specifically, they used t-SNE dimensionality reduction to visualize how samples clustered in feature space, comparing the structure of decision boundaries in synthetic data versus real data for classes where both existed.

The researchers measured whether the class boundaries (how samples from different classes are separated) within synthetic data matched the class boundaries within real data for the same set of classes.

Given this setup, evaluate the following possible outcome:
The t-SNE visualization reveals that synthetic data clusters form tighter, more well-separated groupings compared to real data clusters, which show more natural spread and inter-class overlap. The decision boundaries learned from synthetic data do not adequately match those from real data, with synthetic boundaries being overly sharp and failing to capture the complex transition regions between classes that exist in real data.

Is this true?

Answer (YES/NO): NO